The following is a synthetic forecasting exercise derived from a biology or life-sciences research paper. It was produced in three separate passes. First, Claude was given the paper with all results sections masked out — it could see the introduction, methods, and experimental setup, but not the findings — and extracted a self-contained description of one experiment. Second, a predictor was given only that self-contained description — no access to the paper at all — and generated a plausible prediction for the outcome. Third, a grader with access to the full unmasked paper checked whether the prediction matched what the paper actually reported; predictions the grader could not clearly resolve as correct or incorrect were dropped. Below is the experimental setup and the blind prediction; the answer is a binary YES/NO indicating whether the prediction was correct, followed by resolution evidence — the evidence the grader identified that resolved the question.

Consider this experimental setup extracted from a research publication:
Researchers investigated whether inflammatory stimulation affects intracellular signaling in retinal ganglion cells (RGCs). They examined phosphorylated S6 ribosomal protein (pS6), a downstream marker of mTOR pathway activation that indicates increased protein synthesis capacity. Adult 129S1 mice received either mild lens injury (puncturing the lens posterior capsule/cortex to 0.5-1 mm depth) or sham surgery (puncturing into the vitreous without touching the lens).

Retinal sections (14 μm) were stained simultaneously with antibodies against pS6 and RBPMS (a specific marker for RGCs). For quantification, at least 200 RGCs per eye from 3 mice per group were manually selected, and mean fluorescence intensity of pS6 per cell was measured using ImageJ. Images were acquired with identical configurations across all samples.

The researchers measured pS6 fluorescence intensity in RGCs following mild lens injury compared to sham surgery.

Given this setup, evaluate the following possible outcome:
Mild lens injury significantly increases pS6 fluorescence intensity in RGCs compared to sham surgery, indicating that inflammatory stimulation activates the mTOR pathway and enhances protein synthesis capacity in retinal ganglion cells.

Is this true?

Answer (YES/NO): YES